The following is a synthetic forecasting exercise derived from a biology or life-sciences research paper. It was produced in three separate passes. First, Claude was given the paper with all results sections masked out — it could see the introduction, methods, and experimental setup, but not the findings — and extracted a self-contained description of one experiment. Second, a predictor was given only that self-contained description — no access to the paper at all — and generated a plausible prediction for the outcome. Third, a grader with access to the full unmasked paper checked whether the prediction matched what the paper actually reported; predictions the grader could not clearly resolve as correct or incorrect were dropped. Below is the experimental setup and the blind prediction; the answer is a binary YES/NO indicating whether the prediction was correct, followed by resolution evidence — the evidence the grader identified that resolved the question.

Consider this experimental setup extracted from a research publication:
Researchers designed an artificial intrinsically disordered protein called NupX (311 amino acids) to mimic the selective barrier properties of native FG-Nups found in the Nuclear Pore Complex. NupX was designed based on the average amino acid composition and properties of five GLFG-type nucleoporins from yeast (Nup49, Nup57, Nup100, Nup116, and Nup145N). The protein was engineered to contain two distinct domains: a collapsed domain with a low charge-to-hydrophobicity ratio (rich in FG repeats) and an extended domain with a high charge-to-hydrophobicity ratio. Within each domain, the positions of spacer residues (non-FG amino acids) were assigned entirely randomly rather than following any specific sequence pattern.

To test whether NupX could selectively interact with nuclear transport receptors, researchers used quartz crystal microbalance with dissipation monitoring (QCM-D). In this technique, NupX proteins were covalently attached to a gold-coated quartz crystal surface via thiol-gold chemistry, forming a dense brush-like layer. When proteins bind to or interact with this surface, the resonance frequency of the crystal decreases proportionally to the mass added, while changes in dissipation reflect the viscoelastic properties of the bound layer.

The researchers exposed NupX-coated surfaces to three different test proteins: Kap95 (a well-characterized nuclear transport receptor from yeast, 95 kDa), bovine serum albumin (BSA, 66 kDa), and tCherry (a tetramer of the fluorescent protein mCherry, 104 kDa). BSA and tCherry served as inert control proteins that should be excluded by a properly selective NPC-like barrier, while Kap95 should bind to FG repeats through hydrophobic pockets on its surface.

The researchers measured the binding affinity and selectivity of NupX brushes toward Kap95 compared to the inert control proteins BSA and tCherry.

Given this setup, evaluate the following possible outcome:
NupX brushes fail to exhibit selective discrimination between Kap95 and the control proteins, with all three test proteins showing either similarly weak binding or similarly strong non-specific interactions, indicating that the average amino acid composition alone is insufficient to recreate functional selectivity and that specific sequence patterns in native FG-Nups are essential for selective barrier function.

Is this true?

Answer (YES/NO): NO